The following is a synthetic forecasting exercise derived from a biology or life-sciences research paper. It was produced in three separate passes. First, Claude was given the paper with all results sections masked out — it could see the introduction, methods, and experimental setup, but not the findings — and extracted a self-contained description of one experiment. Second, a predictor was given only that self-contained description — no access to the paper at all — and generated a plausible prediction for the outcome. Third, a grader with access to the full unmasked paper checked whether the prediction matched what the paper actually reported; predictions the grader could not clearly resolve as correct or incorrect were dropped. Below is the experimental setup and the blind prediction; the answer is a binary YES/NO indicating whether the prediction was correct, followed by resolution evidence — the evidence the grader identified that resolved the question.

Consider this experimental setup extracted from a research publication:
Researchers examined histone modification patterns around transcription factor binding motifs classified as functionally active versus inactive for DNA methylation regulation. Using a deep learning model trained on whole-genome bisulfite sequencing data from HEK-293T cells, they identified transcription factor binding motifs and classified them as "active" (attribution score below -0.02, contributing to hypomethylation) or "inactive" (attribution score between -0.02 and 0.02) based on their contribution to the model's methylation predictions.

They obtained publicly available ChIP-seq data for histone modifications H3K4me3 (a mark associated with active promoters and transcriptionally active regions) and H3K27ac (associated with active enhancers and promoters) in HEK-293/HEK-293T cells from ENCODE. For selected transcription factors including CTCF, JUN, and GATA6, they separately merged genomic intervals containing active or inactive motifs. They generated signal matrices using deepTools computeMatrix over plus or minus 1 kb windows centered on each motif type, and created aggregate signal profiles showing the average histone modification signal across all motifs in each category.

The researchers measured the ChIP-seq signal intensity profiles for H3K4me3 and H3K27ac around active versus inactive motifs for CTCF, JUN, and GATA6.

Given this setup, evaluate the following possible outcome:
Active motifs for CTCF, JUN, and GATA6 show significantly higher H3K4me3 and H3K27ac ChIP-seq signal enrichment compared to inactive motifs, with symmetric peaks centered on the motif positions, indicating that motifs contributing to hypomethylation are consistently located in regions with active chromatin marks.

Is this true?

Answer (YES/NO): NO